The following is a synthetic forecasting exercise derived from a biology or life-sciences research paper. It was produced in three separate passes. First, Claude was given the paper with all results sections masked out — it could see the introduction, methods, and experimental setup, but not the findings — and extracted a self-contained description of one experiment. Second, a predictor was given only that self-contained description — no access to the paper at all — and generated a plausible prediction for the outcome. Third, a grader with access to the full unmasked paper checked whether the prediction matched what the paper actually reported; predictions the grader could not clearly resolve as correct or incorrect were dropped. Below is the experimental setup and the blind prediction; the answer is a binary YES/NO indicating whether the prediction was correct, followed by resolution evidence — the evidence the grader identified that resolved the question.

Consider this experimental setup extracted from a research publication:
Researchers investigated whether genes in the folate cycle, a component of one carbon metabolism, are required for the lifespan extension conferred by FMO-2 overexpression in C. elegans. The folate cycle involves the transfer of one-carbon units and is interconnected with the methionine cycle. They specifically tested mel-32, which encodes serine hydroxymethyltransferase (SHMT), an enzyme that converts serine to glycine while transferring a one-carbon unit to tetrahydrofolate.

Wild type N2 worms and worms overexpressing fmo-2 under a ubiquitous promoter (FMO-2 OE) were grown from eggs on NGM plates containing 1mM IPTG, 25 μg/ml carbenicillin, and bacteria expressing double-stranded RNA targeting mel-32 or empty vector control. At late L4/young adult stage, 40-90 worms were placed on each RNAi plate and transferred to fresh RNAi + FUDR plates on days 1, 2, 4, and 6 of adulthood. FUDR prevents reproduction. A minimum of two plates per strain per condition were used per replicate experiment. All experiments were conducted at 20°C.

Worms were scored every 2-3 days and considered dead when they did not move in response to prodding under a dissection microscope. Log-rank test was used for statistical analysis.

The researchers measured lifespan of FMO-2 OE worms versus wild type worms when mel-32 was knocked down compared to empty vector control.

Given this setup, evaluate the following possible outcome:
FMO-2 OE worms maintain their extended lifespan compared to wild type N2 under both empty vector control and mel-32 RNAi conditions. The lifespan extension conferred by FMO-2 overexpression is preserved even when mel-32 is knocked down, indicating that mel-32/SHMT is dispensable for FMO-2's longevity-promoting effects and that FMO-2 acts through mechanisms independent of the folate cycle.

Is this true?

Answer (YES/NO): NO